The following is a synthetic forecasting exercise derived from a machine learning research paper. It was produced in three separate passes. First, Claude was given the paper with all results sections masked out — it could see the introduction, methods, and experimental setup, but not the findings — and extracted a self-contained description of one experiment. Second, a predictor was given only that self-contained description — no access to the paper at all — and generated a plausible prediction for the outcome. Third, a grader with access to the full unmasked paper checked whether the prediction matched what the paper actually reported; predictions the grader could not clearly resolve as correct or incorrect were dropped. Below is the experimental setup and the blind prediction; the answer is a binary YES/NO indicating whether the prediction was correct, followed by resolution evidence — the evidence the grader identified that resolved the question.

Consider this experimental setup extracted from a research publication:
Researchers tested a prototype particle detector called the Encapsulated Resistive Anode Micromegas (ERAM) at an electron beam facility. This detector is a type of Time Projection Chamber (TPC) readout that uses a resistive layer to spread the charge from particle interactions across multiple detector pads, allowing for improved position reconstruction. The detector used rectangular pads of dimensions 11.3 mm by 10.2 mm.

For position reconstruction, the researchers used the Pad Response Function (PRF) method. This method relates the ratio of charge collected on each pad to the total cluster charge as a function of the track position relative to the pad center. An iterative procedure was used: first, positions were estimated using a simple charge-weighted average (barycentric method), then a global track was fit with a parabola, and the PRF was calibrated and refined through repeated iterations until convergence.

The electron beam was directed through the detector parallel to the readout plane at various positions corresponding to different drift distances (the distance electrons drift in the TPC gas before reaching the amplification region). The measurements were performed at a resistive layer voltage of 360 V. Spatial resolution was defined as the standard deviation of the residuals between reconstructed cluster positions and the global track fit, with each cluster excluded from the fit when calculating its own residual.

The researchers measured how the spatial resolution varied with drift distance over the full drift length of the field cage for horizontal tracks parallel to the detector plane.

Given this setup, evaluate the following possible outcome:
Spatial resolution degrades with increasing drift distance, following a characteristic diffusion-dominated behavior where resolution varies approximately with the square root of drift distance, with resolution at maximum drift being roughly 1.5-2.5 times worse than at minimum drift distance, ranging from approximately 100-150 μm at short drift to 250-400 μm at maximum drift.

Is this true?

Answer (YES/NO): NO